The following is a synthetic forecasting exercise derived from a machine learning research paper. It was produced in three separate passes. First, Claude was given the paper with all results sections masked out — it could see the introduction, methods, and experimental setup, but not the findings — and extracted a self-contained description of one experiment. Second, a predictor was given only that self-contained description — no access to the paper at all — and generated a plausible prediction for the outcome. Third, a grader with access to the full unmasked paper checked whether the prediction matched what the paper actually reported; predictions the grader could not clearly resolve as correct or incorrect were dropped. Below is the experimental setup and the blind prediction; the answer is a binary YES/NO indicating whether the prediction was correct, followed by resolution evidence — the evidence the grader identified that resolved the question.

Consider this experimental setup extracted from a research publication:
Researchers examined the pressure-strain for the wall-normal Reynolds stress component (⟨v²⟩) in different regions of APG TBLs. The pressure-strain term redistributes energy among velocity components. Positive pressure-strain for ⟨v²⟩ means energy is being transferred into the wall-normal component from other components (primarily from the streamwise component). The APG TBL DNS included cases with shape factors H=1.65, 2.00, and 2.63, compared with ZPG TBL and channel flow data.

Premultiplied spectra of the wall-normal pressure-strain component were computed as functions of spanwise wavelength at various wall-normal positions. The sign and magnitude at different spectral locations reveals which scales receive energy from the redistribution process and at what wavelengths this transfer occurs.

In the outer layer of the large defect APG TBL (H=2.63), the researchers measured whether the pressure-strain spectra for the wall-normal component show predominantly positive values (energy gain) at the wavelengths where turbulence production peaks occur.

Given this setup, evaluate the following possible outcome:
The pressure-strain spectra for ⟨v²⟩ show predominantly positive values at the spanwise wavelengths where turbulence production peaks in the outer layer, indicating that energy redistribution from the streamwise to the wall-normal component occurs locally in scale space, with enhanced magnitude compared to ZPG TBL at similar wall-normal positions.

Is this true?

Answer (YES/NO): NO